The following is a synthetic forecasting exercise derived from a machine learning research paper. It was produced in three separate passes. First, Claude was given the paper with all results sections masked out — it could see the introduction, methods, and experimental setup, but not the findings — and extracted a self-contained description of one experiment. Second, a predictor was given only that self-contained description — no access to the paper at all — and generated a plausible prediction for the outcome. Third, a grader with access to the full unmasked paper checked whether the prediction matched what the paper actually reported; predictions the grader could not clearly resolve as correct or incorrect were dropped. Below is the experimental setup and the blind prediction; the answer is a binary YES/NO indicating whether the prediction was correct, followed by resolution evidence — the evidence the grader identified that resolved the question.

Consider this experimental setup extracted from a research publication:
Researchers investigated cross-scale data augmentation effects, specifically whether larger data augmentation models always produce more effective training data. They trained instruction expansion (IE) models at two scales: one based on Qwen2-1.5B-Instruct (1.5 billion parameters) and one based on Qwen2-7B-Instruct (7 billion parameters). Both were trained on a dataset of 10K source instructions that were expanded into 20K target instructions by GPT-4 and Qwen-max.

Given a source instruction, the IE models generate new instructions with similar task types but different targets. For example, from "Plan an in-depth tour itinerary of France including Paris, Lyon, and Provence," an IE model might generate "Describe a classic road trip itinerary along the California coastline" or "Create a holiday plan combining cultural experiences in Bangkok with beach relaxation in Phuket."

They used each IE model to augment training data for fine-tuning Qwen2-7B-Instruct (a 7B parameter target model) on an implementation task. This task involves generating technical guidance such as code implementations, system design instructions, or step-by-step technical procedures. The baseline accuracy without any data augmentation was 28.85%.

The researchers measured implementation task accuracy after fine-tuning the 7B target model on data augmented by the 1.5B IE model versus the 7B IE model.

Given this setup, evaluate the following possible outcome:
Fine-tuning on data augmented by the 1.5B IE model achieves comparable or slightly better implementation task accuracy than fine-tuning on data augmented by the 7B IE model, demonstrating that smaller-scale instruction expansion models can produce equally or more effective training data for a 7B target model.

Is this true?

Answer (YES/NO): YES